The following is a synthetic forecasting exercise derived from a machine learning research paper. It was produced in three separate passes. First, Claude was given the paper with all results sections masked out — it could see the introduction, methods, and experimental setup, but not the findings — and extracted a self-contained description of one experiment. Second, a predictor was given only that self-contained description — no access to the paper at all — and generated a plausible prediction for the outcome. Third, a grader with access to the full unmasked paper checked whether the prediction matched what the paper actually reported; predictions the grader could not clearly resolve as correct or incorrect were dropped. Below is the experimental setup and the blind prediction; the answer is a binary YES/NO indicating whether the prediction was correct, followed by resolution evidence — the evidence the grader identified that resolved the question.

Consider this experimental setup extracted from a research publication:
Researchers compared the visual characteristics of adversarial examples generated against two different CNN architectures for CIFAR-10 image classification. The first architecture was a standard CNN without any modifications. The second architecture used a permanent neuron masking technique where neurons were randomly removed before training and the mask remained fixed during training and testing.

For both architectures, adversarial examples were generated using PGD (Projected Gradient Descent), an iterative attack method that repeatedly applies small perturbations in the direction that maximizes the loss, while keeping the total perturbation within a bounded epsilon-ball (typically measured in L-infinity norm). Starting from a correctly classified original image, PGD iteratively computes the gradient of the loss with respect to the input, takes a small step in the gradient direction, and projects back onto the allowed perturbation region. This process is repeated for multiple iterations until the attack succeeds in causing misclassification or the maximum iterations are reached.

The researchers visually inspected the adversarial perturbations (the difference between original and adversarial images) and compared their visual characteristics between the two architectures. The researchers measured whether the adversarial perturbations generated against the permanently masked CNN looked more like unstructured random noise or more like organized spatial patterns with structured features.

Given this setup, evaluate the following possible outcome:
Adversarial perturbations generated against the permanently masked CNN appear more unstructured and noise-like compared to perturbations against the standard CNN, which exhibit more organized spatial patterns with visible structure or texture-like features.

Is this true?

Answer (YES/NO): NO